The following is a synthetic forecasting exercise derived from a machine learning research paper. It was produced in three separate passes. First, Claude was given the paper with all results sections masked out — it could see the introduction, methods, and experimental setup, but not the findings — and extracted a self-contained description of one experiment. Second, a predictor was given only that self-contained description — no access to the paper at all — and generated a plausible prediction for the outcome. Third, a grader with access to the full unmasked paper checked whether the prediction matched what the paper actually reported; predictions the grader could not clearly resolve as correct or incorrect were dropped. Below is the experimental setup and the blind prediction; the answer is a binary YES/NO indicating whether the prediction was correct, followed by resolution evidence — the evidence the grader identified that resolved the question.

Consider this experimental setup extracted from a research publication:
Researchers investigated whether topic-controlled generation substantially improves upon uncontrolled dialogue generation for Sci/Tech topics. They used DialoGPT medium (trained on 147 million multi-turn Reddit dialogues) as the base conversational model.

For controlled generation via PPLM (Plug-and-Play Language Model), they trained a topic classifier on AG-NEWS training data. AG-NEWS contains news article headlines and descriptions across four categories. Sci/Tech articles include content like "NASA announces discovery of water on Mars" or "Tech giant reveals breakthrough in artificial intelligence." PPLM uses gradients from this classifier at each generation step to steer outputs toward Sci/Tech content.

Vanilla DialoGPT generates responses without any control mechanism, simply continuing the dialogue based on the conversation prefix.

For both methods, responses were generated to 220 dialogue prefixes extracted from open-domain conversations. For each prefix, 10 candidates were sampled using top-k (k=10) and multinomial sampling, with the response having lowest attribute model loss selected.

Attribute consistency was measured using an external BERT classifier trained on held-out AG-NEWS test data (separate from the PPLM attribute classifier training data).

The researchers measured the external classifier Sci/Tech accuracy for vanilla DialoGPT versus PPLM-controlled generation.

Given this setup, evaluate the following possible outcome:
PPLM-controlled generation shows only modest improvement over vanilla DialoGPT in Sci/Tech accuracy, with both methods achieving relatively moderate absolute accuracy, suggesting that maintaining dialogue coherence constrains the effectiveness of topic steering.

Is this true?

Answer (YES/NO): NO